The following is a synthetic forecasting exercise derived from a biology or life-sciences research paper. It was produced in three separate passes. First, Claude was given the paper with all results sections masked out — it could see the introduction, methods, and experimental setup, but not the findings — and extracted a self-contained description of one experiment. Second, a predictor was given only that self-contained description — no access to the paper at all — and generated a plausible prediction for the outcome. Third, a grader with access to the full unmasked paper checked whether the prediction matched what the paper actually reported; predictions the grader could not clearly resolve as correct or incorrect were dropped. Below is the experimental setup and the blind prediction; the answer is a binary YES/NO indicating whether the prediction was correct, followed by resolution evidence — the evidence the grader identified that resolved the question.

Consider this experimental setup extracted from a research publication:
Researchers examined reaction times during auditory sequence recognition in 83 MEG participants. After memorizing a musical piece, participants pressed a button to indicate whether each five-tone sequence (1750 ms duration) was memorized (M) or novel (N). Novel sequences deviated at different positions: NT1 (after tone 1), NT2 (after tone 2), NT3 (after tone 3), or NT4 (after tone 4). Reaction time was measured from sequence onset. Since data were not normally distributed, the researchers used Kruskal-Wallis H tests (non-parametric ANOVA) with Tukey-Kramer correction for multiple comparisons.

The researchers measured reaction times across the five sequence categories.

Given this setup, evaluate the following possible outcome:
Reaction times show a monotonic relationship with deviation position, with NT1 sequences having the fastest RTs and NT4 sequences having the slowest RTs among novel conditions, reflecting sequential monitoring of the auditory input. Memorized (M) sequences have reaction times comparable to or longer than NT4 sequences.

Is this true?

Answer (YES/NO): NO